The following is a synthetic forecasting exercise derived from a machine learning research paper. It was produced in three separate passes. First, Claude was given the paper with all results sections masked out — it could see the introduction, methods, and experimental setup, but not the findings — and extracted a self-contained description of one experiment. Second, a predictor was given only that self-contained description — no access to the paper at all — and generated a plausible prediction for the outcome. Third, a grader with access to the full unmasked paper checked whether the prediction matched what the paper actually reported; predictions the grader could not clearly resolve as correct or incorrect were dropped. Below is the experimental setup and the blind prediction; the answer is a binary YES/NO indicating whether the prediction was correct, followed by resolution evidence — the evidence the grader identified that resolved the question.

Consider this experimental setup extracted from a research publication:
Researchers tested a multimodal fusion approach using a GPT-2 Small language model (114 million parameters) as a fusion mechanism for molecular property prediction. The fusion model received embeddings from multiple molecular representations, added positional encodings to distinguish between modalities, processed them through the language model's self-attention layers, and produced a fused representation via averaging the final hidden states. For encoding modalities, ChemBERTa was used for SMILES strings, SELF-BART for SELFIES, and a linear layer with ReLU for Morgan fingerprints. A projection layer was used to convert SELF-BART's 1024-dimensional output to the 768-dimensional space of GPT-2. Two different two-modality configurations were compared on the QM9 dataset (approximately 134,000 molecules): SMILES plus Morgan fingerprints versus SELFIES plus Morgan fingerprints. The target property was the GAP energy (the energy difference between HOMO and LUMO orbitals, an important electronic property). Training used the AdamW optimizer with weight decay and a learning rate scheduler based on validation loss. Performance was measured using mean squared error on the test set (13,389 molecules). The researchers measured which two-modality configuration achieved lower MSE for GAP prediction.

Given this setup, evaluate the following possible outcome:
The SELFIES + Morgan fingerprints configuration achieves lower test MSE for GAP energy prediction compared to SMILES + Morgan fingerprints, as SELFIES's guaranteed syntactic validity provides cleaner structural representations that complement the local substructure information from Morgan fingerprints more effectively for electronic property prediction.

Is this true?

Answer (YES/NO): YES